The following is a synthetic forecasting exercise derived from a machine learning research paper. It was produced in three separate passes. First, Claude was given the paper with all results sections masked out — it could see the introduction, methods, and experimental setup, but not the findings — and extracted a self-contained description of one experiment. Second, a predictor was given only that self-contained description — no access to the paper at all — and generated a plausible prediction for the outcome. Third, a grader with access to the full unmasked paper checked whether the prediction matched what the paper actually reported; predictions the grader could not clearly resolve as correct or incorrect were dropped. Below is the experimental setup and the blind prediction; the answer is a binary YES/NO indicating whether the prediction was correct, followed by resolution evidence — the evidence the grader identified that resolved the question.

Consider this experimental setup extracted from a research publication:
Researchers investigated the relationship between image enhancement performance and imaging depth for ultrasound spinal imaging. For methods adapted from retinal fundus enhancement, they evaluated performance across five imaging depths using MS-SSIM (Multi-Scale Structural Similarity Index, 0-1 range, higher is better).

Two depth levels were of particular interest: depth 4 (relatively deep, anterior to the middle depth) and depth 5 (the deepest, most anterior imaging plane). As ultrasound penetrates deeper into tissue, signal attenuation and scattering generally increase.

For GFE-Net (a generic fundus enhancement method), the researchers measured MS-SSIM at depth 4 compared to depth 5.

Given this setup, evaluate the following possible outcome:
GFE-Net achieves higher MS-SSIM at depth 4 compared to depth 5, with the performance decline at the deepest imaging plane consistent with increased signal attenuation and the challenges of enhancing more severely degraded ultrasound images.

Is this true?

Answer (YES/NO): YES